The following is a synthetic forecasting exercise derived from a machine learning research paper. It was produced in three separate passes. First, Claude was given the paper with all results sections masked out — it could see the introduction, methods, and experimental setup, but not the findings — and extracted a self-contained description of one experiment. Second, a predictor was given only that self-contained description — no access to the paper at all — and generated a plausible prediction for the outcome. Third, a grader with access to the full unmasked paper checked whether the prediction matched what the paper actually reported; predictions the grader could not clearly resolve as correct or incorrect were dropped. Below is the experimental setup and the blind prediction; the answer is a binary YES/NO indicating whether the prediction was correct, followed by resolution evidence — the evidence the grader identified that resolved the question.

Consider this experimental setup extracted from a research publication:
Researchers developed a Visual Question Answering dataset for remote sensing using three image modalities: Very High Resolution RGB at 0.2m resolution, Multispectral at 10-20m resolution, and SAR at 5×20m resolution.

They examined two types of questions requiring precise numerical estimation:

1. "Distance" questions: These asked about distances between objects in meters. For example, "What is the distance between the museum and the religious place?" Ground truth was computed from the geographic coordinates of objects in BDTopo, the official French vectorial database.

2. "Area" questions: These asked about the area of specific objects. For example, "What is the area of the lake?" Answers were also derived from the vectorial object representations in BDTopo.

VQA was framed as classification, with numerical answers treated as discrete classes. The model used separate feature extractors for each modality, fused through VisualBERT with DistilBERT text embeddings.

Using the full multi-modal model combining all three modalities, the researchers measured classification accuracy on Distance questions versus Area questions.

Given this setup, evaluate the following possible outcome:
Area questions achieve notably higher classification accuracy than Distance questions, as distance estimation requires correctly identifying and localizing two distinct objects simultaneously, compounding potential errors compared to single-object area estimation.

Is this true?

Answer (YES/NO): NO